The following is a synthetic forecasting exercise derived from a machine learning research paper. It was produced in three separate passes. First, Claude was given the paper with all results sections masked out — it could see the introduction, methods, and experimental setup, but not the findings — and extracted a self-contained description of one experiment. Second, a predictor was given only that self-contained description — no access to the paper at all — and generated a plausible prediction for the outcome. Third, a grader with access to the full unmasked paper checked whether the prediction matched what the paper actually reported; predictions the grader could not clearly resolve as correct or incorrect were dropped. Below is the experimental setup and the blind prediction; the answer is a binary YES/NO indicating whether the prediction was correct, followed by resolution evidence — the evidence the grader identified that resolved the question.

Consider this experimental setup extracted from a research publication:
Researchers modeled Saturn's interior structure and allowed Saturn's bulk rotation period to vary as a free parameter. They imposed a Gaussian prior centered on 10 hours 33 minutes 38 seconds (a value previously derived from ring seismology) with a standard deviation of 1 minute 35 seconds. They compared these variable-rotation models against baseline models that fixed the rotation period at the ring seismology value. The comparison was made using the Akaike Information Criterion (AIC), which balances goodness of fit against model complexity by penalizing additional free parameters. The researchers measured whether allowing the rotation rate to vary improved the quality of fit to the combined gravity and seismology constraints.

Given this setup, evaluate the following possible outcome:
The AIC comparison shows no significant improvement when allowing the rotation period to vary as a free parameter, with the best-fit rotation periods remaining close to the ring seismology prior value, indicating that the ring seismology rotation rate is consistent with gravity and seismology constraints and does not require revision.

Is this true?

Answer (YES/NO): YES